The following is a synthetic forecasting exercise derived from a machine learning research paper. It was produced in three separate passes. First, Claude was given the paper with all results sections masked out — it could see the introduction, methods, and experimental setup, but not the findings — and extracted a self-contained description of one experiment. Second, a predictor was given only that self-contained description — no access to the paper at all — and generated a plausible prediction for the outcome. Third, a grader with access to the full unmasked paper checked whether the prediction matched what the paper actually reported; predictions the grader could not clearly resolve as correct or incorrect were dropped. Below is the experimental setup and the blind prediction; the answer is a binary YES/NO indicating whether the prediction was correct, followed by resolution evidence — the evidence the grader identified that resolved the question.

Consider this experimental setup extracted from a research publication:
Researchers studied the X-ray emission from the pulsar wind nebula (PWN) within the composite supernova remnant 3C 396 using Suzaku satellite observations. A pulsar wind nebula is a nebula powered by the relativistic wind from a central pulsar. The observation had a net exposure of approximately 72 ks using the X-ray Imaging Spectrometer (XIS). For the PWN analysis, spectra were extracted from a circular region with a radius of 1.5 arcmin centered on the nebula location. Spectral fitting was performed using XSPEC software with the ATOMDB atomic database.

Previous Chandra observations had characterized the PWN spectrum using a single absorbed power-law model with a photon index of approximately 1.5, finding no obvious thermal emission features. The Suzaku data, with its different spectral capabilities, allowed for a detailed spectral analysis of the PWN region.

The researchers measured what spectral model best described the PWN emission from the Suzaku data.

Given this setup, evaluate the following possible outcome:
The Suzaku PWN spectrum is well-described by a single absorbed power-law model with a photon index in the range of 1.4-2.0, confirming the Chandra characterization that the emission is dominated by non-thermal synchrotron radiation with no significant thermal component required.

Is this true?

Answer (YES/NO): NO